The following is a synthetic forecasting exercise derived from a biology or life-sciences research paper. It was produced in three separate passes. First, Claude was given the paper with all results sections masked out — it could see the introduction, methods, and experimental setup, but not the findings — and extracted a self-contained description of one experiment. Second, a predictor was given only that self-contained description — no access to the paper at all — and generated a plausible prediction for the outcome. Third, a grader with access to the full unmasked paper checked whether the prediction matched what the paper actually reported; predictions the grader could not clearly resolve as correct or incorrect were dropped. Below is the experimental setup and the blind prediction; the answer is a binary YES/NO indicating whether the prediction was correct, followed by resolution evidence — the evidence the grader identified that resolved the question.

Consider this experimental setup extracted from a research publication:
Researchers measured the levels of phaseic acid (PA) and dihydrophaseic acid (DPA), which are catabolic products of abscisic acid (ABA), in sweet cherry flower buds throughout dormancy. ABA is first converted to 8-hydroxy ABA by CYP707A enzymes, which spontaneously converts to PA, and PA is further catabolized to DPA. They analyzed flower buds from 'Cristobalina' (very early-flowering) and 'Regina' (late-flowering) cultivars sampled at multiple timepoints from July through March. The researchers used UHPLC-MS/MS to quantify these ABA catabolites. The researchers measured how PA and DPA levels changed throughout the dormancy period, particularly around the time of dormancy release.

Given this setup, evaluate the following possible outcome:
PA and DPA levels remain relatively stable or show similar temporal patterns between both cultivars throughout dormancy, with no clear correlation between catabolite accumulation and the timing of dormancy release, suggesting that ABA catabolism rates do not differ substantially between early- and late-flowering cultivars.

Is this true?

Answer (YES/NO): NO